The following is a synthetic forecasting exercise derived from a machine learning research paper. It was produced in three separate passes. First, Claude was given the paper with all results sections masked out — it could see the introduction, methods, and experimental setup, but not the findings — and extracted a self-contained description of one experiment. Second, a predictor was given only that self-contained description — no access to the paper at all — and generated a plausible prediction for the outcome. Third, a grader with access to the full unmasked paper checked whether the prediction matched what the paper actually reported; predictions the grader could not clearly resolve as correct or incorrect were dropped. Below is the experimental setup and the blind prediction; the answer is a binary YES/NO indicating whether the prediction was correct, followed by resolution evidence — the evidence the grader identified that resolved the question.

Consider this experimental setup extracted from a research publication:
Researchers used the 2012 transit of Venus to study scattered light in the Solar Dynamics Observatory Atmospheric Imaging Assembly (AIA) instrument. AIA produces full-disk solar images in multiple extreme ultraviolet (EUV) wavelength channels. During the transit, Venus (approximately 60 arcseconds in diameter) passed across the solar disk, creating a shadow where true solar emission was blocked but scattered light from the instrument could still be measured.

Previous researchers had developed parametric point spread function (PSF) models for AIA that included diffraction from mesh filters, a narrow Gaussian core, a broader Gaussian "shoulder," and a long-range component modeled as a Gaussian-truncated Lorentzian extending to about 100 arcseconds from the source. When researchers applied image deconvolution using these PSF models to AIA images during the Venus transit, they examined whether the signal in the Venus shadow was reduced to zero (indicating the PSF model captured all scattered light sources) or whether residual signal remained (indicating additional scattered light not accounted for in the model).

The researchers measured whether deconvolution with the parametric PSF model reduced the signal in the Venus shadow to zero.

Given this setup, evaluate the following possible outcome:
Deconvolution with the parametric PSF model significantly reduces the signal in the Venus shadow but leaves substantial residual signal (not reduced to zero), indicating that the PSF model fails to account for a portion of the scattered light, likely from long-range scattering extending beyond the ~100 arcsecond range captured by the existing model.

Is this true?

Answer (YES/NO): YES